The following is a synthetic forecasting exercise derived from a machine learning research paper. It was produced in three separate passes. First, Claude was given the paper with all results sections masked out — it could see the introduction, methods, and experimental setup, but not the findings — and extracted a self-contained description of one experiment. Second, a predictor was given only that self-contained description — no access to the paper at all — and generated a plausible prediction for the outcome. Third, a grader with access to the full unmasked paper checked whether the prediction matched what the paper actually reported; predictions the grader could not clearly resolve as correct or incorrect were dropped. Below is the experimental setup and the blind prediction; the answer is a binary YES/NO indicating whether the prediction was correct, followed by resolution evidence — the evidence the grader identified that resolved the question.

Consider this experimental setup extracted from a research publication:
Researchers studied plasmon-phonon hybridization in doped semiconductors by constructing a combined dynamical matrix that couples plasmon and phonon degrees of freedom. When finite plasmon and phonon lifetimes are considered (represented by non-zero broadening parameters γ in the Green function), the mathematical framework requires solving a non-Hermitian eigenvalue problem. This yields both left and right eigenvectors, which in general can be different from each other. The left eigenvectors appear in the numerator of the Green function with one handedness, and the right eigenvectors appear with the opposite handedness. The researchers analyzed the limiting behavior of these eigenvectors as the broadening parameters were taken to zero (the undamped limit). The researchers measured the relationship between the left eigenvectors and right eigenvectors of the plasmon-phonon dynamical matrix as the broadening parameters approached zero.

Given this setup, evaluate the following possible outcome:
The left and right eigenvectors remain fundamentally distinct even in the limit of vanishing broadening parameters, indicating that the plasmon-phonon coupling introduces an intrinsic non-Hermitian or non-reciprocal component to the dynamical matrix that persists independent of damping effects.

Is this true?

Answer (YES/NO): NO